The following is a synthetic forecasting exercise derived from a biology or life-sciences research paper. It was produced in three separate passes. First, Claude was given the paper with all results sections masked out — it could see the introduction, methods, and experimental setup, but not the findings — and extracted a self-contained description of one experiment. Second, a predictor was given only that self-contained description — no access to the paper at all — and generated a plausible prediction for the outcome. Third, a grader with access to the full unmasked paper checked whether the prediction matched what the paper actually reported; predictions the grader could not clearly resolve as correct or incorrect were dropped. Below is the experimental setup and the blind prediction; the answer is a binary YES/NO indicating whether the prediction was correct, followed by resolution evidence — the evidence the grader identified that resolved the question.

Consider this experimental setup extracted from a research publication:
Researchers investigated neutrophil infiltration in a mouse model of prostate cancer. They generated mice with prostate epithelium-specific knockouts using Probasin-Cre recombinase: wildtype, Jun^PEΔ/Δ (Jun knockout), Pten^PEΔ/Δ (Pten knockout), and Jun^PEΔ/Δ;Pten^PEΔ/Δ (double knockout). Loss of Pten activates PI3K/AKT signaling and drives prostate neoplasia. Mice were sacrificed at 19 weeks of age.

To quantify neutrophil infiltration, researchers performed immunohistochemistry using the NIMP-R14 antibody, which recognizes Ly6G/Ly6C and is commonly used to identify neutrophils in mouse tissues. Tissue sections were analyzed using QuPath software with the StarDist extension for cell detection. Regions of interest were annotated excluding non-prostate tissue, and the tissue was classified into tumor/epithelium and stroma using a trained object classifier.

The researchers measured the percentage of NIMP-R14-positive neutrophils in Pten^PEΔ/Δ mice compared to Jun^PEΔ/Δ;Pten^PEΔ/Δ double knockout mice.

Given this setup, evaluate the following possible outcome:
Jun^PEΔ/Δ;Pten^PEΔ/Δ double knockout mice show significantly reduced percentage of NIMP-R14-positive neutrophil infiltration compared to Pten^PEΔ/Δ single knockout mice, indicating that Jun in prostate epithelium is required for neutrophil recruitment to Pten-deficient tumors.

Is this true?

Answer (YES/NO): YES